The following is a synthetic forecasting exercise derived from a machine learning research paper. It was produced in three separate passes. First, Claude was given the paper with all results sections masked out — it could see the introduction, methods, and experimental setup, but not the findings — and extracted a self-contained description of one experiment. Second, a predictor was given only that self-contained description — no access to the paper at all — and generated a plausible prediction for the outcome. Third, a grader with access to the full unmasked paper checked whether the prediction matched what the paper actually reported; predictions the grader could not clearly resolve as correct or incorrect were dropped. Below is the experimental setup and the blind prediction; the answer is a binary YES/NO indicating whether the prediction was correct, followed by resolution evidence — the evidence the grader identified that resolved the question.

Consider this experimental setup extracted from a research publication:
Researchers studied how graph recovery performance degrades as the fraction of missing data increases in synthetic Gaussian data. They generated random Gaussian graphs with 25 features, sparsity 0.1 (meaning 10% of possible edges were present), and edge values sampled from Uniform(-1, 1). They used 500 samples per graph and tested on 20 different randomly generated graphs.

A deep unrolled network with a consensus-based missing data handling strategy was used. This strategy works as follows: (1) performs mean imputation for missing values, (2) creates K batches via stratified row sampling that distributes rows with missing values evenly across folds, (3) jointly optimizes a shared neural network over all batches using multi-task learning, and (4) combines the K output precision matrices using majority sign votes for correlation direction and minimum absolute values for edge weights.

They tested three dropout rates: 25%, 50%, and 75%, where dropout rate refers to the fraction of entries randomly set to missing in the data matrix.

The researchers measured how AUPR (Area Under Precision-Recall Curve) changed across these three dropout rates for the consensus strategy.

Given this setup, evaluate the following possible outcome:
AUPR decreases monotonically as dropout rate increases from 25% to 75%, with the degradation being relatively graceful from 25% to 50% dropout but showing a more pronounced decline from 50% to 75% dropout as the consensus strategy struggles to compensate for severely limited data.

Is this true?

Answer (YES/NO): YES